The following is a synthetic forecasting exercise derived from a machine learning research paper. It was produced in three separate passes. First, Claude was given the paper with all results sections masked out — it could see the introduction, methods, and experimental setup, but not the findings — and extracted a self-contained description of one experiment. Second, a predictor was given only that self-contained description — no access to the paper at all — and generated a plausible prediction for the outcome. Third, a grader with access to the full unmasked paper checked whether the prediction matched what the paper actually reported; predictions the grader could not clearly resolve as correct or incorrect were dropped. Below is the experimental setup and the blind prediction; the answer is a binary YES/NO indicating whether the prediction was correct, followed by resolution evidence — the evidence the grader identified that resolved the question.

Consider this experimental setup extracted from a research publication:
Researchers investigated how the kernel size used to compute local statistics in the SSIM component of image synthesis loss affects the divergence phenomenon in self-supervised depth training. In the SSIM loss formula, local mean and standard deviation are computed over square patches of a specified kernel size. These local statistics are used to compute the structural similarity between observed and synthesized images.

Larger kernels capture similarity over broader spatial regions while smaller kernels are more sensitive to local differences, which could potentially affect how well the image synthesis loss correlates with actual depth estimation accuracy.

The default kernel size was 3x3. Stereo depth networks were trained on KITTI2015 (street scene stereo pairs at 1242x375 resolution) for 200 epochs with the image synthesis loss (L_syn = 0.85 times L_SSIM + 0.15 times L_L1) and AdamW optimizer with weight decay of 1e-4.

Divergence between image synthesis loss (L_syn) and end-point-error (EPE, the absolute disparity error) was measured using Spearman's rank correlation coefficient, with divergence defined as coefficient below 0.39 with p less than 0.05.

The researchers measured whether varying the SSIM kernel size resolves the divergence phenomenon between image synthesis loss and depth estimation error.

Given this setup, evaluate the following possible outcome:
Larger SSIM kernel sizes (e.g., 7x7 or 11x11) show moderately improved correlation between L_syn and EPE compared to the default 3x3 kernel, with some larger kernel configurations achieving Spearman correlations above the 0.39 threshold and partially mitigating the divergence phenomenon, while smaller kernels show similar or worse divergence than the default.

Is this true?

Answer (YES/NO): NO